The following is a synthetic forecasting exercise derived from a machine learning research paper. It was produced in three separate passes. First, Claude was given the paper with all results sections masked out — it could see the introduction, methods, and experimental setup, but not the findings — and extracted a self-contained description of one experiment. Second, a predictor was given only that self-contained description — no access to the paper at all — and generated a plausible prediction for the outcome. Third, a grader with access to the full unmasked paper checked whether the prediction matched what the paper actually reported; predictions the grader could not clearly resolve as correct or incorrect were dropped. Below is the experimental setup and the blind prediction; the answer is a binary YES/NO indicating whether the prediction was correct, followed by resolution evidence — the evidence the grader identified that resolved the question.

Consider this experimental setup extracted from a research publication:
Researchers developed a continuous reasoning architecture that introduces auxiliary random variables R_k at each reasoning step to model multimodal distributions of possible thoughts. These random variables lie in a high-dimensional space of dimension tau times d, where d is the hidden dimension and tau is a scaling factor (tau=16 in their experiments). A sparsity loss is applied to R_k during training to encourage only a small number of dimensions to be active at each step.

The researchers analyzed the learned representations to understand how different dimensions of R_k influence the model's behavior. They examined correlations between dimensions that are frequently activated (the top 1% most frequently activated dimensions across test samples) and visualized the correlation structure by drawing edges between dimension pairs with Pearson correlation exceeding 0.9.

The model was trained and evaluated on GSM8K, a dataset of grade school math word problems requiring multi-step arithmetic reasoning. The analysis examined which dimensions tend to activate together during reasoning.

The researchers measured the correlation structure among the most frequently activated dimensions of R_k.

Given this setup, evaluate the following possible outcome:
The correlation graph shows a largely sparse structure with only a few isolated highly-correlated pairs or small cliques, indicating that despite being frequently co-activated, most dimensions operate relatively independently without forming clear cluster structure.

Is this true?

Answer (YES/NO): NO